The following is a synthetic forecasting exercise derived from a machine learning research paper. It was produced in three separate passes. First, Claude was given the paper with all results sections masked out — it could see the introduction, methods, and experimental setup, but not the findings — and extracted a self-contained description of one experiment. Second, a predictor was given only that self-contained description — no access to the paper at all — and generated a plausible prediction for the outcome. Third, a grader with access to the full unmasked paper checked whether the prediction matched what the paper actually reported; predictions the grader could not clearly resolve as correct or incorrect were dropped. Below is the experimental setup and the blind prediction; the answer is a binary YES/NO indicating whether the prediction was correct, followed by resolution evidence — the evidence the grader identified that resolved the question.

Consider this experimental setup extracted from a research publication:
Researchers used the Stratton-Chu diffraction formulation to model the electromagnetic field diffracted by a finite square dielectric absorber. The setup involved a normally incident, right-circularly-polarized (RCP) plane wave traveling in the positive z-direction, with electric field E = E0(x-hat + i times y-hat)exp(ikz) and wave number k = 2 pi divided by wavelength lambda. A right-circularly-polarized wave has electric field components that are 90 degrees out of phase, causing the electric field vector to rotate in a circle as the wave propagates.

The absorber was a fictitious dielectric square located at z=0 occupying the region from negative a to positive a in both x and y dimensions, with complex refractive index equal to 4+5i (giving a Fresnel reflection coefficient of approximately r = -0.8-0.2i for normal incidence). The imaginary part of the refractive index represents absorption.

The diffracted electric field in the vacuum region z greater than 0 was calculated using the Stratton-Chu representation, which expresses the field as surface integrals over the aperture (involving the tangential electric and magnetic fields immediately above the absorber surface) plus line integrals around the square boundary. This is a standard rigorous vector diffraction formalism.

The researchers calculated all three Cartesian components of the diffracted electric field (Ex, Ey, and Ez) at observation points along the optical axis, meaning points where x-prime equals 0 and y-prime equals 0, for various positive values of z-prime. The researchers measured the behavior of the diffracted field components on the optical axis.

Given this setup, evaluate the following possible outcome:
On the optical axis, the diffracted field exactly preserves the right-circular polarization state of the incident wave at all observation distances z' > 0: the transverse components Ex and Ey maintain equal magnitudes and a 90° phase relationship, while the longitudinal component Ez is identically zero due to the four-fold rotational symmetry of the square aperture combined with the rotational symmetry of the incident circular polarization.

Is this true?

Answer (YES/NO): NO